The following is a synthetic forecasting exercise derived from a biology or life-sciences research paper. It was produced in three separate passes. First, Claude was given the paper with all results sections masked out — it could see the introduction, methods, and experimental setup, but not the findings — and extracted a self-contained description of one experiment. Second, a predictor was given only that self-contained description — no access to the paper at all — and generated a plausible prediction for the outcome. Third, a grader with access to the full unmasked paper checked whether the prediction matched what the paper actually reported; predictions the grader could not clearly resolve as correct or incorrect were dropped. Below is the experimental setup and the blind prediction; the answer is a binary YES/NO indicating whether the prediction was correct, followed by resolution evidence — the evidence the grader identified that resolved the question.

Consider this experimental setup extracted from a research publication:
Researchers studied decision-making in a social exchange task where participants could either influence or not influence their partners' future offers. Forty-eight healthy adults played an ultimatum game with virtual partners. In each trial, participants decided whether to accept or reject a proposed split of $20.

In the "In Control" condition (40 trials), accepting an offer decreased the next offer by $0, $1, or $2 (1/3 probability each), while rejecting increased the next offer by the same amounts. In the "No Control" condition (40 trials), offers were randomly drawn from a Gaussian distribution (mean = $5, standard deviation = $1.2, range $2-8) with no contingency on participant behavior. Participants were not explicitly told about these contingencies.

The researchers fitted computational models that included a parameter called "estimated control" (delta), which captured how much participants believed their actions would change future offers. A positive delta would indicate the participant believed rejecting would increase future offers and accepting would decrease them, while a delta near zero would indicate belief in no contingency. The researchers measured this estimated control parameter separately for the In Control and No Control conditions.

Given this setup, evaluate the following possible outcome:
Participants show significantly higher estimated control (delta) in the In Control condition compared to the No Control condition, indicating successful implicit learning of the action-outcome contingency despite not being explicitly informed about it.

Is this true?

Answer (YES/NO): YES